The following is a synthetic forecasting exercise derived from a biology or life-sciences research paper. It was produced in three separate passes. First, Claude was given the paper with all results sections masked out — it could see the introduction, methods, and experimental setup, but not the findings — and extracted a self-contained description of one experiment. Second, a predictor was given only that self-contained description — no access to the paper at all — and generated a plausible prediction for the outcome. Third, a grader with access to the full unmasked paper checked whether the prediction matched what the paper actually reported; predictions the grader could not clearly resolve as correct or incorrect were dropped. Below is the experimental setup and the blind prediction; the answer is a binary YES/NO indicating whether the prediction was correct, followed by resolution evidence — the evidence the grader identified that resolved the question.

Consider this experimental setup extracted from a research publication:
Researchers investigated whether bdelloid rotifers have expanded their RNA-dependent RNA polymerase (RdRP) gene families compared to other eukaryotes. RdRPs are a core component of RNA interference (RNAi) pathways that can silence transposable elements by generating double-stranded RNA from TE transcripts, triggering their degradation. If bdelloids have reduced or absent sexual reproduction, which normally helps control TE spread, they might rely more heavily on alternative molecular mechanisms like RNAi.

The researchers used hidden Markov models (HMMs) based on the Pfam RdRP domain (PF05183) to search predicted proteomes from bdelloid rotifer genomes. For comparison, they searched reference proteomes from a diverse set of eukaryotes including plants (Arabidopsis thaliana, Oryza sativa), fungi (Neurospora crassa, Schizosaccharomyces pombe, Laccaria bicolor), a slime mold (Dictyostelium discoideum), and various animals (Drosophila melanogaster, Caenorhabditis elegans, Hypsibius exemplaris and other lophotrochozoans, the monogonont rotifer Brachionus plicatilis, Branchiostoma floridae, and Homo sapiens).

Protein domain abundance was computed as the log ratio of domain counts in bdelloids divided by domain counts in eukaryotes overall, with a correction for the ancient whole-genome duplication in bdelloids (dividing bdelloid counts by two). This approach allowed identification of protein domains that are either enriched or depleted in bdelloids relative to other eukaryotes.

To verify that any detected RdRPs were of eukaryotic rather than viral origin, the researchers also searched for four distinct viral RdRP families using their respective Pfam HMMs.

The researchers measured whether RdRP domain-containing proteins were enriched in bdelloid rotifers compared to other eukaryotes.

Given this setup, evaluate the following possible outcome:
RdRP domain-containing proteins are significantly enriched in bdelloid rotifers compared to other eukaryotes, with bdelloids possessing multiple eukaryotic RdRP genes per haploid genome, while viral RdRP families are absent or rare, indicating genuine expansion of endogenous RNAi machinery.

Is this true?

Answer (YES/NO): YES